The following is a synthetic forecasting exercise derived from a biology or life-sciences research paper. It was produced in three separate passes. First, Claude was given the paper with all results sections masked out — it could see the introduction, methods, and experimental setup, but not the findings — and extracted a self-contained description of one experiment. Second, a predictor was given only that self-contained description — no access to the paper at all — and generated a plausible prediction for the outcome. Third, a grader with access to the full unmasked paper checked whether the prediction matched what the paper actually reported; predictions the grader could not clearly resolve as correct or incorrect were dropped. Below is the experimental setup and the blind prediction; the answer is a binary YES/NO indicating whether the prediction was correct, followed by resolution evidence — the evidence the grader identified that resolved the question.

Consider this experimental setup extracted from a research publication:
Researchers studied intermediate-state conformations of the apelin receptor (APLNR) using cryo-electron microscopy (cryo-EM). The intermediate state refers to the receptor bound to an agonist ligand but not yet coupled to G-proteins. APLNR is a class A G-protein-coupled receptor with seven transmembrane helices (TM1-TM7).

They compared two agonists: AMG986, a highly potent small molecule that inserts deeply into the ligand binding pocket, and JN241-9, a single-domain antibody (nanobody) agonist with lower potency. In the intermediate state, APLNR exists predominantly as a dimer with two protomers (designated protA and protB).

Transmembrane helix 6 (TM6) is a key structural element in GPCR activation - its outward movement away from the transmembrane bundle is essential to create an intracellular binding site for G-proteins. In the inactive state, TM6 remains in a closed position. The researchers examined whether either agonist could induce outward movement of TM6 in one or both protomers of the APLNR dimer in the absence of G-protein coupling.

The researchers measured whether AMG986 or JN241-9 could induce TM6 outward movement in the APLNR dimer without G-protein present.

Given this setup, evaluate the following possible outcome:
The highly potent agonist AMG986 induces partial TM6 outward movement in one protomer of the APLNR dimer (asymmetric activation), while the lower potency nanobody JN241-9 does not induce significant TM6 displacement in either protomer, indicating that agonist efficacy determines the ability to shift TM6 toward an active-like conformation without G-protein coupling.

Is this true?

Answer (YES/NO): YES